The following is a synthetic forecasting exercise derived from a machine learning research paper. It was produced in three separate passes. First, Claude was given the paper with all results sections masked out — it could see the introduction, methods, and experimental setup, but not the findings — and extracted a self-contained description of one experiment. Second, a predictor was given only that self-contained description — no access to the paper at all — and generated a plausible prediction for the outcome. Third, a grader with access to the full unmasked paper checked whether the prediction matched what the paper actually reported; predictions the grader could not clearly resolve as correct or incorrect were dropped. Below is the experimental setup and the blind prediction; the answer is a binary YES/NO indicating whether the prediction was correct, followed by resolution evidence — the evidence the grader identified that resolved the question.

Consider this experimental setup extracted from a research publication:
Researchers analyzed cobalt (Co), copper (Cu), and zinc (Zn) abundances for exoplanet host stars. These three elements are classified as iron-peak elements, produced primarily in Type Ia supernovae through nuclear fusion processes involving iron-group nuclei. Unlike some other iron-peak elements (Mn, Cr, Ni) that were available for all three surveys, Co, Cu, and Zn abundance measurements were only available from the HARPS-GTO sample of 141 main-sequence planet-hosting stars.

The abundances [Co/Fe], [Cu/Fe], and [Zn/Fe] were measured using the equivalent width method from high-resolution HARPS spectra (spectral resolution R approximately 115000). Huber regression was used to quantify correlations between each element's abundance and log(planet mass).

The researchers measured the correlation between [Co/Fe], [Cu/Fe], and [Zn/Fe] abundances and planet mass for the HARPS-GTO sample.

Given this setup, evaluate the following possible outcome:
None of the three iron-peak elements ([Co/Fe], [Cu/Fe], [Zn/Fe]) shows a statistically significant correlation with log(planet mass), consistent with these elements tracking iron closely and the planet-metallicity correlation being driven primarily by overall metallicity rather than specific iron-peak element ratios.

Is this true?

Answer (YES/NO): NO